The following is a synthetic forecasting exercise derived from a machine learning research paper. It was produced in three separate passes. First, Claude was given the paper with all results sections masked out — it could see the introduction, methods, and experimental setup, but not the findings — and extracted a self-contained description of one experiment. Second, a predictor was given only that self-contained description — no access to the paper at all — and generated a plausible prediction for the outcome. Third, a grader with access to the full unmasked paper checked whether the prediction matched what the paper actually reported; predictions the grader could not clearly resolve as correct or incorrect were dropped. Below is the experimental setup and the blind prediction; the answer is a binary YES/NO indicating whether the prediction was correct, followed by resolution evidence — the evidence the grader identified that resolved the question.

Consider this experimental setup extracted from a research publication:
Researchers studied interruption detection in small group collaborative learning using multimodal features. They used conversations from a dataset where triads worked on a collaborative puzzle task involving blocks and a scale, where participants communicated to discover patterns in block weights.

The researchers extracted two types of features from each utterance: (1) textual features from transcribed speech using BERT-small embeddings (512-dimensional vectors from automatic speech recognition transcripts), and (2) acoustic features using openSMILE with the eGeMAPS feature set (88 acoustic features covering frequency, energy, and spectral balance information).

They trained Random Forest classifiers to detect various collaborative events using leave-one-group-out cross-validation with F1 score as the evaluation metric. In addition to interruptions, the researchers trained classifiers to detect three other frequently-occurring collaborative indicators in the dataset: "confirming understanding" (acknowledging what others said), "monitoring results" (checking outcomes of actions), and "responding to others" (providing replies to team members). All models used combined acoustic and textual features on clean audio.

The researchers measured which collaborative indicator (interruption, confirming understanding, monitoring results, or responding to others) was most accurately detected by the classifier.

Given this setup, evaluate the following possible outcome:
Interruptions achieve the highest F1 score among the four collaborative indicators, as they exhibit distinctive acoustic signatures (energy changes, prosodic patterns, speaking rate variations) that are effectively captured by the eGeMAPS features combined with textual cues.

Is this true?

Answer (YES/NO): YES